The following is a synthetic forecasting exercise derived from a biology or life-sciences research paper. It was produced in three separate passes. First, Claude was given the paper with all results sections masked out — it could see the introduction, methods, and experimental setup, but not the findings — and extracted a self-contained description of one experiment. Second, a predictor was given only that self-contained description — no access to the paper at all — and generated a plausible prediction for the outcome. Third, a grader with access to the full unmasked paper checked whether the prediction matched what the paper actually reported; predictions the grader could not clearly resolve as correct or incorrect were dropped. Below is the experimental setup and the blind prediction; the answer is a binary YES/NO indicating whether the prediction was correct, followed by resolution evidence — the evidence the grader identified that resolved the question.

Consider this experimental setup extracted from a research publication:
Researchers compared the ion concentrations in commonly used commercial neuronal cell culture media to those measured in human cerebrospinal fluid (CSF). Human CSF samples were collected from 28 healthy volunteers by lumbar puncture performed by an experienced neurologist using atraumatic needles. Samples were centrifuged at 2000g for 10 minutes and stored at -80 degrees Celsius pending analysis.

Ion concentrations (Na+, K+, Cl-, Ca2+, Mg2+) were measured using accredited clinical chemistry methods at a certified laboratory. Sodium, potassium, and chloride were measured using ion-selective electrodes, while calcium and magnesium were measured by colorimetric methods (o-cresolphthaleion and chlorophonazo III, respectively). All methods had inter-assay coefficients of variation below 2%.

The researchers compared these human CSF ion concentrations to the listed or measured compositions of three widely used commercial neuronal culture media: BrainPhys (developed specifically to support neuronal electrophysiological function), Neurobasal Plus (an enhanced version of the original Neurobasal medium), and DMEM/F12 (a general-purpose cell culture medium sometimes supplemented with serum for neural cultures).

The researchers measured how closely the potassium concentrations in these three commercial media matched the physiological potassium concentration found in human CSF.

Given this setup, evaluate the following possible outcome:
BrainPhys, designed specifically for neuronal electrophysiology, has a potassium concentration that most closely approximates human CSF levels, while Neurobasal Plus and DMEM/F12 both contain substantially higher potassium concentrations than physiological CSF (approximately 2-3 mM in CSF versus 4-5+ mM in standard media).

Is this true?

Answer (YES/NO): NO